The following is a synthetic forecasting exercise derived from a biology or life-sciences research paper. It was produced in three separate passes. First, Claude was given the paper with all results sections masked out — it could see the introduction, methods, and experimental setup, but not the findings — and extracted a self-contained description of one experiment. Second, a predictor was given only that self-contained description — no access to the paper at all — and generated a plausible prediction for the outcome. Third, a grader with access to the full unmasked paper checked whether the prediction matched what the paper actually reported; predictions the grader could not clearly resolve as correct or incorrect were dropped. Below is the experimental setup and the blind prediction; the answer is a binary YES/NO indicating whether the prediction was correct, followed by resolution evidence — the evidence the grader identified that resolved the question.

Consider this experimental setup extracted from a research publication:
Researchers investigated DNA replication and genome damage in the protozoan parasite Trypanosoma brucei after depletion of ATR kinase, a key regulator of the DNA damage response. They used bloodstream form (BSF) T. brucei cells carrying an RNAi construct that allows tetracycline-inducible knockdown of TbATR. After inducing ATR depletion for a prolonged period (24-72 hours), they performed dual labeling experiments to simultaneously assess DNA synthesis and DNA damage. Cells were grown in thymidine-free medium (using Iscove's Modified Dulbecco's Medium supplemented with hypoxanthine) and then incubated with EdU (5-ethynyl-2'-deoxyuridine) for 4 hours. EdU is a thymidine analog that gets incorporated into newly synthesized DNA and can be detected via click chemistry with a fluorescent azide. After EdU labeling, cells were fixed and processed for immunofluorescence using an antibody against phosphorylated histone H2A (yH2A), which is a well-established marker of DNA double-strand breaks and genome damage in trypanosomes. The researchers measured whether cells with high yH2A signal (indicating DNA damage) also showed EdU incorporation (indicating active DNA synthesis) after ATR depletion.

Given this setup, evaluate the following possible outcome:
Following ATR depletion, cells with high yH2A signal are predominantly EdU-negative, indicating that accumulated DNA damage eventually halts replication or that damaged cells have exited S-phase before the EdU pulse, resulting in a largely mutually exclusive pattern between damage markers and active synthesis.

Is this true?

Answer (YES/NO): NO